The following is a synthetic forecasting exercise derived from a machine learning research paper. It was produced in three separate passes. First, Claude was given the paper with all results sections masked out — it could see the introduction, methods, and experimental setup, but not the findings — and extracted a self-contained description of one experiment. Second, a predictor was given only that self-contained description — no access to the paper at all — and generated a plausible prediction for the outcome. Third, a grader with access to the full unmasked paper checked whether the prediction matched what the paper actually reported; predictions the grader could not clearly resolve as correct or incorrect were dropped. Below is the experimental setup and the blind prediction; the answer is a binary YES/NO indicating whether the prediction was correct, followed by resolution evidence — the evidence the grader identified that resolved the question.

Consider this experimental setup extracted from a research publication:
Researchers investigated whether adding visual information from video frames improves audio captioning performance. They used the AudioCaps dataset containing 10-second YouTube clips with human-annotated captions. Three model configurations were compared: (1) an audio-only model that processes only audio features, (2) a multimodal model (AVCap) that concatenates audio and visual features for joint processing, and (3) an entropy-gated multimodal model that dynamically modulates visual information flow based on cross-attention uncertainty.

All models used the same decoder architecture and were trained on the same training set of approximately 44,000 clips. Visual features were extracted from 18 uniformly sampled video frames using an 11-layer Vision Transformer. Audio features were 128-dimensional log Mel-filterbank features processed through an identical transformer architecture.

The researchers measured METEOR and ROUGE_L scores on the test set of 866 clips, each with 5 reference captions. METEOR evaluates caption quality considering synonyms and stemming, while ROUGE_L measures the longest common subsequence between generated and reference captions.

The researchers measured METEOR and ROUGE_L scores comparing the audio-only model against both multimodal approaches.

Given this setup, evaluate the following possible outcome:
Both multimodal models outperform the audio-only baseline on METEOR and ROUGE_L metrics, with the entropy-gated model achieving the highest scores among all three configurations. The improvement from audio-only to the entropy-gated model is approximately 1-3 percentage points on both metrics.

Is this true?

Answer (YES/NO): NO